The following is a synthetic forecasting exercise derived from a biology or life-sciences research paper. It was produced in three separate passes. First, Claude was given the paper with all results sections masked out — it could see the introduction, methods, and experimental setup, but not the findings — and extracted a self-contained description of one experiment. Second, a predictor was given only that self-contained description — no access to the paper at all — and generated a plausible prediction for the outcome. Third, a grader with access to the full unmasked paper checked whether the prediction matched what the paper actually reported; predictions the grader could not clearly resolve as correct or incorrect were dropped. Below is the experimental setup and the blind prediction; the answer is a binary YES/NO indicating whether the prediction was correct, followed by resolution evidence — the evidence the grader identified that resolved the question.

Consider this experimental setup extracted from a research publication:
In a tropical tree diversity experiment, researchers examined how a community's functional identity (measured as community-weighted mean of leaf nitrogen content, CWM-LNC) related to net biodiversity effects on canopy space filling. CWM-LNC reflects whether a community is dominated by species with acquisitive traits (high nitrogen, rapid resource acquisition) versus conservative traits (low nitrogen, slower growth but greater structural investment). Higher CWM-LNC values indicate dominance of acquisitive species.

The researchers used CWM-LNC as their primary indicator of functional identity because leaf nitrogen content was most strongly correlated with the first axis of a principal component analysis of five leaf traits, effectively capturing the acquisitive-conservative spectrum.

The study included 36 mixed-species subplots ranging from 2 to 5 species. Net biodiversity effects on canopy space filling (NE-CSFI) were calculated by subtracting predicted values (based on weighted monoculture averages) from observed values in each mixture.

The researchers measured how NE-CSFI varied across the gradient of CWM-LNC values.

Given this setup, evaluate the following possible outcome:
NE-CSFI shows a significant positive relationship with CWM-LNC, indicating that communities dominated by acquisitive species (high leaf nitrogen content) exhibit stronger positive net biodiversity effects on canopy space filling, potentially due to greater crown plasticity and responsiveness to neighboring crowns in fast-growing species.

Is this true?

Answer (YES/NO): NO